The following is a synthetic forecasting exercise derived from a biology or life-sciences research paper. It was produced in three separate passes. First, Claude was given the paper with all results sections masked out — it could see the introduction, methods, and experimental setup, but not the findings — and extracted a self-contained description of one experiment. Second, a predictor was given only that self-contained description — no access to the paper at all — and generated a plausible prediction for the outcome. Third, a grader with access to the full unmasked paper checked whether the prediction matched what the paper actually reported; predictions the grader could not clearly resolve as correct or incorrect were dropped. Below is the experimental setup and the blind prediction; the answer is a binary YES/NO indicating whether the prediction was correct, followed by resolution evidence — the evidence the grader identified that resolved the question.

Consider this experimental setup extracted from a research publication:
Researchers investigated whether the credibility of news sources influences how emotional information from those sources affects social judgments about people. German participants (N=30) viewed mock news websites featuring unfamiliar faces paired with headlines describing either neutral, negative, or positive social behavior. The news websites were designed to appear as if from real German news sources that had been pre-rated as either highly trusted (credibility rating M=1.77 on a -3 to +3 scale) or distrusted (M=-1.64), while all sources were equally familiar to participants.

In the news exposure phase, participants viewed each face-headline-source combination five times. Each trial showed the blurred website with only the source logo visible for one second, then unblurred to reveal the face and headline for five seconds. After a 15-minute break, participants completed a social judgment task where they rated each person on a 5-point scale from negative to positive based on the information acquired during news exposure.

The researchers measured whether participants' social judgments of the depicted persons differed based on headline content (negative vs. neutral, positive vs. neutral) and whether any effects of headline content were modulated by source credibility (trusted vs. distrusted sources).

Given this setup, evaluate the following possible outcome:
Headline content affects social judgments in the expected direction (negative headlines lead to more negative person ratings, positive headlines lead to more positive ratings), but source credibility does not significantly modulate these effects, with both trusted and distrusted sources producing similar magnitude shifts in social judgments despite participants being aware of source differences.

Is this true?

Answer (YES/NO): YES